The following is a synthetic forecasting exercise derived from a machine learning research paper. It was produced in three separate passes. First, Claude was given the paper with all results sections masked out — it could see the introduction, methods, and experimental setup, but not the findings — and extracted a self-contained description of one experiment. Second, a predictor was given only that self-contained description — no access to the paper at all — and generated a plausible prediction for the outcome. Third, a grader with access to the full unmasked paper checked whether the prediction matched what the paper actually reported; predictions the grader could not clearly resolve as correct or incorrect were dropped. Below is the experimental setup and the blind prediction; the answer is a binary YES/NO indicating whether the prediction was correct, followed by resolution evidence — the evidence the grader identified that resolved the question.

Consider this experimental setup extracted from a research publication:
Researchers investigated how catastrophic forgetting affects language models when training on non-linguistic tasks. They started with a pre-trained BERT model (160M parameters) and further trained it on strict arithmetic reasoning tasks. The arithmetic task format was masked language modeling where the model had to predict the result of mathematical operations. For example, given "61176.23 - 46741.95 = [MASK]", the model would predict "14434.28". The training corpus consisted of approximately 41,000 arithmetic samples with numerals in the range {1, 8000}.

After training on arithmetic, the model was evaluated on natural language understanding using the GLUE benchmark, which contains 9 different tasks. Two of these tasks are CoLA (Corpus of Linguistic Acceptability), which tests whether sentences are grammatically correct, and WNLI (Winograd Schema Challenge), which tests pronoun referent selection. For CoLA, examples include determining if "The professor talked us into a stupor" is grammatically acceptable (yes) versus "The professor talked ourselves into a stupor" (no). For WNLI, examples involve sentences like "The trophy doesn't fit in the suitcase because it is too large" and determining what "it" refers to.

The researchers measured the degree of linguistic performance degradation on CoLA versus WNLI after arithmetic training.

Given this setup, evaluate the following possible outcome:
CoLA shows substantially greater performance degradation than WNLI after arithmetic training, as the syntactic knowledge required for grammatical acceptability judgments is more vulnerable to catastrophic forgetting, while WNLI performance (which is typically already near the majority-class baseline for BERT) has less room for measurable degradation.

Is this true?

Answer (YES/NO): YES